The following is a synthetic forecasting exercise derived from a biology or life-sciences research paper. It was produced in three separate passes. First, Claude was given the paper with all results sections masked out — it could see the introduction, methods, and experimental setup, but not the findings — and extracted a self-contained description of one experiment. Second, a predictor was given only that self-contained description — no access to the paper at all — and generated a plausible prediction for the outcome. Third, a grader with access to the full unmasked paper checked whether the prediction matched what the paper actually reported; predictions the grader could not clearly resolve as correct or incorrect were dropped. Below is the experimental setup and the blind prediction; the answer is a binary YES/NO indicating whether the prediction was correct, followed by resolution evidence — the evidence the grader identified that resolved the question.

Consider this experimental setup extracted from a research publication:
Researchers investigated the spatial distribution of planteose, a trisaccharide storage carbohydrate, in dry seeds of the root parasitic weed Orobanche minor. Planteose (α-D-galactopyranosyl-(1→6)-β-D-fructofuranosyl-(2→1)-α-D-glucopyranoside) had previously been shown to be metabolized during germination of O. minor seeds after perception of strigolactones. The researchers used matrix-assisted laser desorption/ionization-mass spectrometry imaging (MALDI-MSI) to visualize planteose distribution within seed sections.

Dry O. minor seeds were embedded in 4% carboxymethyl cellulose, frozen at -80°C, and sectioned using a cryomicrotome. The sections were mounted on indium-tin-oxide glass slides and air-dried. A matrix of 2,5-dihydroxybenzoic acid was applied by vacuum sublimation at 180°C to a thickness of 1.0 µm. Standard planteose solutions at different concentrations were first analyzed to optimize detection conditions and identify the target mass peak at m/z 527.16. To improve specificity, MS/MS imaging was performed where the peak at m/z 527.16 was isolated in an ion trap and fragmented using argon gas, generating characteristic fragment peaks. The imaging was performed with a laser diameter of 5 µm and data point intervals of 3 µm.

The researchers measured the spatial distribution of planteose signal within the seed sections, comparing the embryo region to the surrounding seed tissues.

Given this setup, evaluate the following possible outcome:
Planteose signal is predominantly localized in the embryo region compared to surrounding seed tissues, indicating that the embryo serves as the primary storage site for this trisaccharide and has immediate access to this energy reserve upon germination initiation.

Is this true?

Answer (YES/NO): NO